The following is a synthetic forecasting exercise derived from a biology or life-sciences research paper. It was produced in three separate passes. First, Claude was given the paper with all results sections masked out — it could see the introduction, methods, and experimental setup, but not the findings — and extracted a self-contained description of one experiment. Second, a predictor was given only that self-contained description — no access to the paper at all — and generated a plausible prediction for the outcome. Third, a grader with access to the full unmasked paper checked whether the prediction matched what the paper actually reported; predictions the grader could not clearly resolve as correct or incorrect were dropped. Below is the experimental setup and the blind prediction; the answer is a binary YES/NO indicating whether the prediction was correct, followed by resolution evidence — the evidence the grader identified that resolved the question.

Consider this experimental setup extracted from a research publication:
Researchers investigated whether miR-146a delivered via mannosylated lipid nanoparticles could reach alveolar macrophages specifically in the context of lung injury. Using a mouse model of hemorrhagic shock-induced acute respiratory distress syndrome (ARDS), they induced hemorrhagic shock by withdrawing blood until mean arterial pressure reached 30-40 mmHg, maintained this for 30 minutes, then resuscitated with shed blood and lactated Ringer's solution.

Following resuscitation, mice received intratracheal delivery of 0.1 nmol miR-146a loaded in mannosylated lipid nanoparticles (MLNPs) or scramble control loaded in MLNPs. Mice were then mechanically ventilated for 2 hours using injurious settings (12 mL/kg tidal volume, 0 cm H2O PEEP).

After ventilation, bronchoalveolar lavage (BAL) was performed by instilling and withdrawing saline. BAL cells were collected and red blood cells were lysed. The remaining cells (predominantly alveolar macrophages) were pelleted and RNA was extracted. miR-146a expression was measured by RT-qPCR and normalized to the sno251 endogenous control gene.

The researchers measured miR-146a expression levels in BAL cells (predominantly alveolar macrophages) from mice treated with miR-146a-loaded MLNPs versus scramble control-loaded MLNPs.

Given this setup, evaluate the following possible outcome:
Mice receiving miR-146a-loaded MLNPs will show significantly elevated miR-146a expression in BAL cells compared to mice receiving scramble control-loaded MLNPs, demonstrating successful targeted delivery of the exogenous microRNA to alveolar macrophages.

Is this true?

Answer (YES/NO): YES